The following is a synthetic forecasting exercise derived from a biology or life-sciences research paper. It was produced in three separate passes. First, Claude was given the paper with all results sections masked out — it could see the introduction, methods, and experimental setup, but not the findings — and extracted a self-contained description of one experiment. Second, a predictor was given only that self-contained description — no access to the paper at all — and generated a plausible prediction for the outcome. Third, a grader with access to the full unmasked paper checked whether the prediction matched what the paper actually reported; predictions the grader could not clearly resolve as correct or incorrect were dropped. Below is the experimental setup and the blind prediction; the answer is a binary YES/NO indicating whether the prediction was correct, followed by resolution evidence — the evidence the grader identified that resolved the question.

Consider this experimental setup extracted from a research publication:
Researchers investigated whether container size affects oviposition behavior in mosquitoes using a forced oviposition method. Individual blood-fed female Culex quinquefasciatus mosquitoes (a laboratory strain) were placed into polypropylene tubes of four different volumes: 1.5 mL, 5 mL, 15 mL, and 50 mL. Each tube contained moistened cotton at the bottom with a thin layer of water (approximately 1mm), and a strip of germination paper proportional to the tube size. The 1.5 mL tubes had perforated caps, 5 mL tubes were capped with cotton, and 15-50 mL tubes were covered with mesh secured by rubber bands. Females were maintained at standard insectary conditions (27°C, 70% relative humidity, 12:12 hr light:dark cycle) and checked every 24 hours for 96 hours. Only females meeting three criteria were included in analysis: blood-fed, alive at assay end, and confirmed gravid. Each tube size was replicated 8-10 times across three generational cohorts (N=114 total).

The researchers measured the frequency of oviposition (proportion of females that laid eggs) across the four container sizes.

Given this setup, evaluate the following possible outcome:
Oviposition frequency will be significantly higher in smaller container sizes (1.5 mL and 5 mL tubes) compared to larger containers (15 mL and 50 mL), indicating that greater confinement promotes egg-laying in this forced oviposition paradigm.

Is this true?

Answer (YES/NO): NO